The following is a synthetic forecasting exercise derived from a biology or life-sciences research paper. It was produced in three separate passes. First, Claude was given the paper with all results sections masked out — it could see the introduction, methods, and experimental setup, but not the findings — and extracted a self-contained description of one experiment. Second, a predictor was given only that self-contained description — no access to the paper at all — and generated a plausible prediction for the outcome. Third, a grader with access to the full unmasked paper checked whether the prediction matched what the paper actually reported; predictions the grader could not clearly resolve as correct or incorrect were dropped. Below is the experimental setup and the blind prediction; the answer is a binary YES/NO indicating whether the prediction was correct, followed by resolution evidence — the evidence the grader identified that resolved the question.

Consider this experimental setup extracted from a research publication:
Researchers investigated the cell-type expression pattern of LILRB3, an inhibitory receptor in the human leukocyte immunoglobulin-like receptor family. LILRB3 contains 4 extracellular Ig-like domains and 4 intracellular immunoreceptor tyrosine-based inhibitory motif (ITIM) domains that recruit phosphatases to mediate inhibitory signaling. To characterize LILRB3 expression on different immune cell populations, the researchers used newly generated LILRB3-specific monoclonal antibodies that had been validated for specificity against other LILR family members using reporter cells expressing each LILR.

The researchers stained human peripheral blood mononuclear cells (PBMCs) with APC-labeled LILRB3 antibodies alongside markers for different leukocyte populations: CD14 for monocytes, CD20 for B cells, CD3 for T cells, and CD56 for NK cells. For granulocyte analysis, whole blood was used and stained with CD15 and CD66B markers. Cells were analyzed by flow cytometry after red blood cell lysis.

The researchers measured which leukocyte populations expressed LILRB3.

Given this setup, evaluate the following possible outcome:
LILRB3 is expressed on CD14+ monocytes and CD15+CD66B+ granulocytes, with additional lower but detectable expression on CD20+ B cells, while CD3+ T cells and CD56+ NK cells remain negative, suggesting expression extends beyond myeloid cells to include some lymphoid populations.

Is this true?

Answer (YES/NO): NO